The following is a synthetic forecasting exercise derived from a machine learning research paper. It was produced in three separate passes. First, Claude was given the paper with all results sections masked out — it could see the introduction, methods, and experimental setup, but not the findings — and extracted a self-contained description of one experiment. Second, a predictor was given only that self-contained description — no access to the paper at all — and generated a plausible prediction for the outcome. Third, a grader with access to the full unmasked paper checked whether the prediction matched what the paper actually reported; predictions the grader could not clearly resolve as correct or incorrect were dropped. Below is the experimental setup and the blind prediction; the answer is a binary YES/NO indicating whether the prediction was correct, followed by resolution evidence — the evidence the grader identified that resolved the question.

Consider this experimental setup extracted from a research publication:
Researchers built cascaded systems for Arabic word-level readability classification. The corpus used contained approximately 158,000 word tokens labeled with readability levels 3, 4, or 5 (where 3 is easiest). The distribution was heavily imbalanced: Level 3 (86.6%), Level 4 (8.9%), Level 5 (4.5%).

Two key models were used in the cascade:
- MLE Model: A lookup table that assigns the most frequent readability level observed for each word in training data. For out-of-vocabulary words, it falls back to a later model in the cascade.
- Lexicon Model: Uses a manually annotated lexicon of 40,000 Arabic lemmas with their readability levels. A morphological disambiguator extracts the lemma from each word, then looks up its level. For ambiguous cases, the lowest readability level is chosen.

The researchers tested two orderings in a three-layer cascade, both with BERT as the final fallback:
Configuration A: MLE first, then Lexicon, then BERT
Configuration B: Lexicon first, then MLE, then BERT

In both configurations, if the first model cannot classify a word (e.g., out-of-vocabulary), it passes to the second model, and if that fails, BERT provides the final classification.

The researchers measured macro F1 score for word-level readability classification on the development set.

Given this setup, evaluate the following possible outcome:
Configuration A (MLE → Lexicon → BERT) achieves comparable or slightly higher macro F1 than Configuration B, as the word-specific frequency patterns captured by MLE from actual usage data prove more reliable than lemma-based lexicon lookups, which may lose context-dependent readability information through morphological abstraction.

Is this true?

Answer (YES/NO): YES